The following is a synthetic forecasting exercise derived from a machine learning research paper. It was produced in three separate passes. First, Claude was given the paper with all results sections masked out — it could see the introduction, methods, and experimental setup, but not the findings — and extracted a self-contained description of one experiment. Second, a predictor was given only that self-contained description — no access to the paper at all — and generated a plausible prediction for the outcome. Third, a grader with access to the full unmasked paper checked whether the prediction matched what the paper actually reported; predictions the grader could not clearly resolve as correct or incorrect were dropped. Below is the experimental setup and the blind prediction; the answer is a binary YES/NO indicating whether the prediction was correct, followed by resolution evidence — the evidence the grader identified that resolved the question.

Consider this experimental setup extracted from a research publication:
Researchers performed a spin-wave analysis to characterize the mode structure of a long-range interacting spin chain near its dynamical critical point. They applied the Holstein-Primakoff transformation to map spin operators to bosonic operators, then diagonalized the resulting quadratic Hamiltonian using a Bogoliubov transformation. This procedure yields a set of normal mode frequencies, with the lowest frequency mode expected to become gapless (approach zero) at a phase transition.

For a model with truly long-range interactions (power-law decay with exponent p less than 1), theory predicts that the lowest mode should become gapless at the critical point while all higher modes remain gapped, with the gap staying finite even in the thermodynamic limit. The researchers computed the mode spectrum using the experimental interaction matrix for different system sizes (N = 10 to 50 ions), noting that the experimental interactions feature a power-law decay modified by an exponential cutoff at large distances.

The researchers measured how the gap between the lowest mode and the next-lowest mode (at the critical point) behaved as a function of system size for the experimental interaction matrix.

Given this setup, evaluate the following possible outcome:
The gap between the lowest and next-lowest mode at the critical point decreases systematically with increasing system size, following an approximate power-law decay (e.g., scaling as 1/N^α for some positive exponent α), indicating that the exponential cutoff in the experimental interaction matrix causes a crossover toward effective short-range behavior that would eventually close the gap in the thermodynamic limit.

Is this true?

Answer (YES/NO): NO